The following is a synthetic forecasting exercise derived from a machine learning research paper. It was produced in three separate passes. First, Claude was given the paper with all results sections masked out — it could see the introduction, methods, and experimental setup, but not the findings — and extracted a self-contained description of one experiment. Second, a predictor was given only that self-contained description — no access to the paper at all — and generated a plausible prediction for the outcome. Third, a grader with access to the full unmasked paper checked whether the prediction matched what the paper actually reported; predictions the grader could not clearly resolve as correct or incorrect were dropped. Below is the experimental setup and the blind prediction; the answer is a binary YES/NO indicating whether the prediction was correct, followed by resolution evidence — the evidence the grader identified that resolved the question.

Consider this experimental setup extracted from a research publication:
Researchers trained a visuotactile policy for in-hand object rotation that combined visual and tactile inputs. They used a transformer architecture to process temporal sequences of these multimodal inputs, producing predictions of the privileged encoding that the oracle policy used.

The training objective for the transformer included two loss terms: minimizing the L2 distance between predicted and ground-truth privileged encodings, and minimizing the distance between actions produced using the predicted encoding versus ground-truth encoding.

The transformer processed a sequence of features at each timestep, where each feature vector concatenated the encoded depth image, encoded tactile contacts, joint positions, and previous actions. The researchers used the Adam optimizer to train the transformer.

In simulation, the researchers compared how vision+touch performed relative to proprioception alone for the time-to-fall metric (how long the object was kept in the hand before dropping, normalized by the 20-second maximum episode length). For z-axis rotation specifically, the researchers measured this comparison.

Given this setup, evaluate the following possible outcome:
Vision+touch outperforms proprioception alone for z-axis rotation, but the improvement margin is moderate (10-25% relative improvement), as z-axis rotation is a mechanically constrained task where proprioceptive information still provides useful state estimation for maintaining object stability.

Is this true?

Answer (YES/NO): YES